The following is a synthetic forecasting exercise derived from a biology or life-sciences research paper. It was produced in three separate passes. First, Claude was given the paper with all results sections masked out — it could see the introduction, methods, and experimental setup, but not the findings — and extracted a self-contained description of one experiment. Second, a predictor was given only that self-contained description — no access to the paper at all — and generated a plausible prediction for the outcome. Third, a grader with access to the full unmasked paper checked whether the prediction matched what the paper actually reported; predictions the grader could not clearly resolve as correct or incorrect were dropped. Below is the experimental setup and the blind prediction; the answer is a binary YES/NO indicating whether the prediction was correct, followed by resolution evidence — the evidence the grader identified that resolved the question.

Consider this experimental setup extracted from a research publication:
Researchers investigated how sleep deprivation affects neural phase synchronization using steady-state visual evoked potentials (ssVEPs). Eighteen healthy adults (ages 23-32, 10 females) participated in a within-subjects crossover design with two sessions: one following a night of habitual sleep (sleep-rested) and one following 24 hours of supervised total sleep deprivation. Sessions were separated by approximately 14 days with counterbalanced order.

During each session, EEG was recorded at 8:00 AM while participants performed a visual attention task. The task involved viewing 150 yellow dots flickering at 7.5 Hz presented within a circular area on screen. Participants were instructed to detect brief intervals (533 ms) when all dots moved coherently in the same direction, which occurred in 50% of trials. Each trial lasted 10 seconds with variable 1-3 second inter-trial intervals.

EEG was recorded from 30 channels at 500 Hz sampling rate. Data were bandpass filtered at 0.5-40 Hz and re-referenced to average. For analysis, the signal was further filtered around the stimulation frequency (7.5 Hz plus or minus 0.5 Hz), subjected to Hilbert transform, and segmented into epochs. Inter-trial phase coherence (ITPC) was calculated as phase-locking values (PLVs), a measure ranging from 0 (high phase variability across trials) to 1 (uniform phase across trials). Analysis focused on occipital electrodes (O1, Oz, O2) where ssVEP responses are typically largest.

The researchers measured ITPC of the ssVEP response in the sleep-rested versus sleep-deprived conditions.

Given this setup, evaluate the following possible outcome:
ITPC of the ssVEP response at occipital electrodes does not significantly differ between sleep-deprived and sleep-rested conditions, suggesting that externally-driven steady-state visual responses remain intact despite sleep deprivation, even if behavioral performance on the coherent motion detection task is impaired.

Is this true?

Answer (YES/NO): NO